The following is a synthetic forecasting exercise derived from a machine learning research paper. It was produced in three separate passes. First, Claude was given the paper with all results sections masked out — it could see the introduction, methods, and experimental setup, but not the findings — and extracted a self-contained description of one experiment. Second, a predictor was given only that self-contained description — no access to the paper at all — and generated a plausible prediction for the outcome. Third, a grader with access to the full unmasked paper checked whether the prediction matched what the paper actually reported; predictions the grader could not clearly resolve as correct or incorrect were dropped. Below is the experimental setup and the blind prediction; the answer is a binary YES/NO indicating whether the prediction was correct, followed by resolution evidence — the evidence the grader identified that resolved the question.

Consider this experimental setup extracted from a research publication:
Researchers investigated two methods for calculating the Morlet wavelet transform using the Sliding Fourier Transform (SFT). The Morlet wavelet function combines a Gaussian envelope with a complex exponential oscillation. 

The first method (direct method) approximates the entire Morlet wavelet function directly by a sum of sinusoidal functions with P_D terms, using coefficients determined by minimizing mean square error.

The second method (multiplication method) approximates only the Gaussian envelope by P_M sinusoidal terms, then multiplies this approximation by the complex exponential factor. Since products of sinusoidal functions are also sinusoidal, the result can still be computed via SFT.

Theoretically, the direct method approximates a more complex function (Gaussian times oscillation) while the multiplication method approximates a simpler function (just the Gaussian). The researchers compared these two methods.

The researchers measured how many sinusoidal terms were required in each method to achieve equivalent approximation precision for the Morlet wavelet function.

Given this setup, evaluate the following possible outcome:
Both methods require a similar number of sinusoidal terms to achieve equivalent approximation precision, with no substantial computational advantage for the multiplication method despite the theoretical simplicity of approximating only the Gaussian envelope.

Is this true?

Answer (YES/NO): NO